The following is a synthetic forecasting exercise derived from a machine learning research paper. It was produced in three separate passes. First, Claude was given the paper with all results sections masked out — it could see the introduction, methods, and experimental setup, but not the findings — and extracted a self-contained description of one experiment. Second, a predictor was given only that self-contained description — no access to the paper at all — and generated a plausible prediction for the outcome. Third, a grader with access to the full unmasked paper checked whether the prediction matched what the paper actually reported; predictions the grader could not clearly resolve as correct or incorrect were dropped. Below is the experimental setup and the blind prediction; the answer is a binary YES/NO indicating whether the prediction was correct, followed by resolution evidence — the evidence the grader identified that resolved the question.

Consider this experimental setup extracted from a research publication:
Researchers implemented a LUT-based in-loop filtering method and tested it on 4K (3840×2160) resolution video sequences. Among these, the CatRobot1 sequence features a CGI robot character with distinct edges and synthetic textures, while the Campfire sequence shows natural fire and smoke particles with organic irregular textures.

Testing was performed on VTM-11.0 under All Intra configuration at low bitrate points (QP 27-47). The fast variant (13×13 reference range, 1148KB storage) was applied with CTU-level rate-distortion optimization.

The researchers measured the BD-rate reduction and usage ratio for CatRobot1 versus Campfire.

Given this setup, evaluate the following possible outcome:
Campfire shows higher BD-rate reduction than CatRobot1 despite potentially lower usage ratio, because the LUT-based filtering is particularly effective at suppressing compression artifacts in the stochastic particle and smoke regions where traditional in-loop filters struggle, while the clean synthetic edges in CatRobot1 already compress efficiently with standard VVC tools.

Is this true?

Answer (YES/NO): NO